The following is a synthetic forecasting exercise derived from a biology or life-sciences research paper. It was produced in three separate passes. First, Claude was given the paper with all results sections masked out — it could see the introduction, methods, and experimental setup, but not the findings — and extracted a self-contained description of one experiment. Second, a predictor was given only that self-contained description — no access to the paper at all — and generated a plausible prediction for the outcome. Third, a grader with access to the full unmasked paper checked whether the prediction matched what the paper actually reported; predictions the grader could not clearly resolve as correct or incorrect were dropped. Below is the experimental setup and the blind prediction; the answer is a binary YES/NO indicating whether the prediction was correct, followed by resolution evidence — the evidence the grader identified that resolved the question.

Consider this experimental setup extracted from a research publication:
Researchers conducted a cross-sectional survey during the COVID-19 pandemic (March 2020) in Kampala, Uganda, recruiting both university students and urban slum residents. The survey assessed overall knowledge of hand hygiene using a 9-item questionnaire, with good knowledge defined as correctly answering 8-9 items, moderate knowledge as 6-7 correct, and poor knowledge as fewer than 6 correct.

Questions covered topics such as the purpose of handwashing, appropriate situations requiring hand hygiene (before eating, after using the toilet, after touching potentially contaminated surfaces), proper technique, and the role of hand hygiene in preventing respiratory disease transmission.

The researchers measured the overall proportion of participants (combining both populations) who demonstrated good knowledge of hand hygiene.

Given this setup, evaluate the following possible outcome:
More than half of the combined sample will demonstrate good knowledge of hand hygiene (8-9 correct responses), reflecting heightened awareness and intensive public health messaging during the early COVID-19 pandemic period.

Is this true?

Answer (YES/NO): NO